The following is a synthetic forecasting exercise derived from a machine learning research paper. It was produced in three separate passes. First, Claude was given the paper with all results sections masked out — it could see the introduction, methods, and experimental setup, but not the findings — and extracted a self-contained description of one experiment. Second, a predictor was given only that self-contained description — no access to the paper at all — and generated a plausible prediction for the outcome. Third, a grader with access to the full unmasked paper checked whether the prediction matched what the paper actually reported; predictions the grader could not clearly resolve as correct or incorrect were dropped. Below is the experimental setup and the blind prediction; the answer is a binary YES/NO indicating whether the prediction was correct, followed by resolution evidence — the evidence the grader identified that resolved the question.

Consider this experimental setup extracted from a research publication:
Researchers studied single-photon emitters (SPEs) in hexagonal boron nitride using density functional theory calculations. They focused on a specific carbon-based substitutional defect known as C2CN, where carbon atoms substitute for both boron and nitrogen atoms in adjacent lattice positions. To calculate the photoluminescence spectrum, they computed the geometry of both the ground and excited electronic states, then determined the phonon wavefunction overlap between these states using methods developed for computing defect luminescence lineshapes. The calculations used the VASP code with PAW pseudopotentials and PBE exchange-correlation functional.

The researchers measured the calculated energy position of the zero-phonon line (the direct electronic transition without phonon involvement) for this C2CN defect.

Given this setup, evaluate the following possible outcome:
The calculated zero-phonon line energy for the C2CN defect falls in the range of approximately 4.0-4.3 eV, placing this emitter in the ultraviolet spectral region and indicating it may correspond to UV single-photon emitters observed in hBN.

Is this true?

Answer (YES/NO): NO